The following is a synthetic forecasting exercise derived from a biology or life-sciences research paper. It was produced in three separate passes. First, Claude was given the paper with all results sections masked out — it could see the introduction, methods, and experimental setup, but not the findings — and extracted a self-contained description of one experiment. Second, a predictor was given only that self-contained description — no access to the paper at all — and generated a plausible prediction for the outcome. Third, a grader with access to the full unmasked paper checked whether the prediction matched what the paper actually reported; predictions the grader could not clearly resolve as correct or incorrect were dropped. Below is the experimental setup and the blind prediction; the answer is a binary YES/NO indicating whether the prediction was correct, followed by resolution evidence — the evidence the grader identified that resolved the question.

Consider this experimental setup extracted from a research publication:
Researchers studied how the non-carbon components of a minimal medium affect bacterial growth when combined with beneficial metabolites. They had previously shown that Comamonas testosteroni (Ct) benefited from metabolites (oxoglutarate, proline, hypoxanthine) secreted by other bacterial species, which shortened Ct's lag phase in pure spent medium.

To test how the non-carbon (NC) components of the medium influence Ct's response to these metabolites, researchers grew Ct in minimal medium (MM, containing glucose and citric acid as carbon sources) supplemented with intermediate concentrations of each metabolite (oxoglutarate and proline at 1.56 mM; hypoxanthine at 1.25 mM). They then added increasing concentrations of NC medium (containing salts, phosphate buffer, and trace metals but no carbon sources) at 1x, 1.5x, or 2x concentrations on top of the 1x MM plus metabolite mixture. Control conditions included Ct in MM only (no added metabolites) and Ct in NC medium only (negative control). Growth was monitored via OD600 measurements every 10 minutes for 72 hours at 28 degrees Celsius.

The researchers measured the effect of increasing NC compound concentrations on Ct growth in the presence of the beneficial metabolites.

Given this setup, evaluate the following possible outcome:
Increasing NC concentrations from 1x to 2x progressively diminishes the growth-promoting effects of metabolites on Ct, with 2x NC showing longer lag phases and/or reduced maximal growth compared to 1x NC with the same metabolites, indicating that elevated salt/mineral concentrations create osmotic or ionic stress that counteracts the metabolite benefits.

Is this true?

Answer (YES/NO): YES